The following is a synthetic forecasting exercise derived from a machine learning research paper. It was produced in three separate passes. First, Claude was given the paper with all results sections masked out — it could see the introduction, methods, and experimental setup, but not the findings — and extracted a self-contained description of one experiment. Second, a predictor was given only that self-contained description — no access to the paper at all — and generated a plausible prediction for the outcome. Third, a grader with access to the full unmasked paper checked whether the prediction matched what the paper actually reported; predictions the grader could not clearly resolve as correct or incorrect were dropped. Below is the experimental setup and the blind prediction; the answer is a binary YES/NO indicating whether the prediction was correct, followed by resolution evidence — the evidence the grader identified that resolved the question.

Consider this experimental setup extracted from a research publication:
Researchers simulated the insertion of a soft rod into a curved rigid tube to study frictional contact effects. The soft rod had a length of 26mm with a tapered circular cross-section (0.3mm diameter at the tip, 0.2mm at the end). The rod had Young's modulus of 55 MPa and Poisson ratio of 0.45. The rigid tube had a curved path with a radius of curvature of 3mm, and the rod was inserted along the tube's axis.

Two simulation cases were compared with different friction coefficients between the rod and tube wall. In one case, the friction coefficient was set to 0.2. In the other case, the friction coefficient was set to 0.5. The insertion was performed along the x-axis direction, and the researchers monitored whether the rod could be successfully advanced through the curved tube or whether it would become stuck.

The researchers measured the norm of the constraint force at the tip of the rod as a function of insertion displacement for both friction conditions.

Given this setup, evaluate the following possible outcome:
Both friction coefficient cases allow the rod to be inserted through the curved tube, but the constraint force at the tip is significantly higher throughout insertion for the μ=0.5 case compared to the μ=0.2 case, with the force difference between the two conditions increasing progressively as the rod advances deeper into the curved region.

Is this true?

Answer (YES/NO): NO